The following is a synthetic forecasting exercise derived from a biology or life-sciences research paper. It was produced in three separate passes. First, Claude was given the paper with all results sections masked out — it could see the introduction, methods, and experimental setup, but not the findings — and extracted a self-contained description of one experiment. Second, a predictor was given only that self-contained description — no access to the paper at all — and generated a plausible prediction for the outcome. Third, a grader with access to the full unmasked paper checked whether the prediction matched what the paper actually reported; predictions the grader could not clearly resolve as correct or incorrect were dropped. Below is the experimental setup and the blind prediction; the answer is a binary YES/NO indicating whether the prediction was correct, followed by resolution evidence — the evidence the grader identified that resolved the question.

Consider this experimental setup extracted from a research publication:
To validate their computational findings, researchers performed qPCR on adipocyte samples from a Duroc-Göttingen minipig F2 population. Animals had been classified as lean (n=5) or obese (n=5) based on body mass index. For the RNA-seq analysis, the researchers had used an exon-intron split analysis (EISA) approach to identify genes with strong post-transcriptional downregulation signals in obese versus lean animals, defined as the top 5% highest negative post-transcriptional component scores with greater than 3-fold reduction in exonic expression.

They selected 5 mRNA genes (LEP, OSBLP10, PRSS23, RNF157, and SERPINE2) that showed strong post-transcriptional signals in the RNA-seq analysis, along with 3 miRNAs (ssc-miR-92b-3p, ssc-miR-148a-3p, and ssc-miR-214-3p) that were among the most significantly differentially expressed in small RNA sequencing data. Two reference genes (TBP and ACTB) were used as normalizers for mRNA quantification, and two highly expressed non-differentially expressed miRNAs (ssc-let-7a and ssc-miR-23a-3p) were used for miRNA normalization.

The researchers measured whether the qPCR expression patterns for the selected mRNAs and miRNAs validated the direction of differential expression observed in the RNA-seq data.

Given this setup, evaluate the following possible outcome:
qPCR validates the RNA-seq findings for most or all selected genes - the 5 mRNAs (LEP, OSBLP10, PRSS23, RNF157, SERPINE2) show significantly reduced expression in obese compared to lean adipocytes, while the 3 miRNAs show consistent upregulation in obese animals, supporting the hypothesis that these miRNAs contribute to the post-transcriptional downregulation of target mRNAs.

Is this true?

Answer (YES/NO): NO